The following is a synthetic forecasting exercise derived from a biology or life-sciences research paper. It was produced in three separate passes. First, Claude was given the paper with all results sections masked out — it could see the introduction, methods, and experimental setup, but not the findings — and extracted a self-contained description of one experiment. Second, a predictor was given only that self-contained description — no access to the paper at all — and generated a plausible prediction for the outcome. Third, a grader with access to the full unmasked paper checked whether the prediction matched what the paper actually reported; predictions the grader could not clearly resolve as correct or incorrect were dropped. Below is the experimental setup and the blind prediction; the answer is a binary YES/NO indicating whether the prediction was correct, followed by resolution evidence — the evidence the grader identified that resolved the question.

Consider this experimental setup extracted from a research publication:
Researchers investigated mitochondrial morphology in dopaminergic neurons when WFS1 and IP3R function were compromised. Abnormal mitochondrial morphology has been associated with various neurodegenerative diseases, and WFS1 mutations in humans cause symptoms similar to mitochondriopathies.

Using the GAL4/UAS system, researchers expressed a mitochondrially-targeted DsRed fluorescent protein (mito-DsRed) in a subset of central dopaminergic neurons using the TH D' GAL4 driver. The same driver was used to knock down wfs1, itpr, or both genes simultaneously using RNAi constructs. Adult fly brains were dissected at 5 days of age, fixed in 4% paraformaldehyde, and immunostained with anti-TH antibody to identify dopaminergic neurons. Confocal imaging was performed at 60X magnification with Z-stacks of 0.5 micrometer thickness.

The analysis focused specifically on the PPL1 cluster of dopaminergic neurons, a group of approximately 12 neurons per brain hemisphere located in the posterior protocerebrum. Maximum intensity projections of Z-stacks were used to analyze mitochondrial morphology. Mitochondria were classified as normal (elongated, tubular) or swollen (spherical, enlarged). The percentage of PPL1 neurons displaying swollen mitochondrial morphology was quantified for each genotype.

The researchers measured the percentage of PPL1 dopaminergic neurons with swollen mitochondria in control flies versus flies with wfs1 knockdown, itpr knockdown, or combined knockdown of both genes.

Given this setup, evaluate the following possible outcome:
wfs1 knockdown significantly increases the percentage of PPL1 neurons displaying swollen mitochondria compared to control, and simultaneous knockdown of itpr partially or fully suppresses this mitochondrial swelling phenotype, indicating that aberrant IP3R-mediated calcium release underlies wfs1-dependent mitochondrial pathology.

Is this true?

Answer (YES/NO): NO